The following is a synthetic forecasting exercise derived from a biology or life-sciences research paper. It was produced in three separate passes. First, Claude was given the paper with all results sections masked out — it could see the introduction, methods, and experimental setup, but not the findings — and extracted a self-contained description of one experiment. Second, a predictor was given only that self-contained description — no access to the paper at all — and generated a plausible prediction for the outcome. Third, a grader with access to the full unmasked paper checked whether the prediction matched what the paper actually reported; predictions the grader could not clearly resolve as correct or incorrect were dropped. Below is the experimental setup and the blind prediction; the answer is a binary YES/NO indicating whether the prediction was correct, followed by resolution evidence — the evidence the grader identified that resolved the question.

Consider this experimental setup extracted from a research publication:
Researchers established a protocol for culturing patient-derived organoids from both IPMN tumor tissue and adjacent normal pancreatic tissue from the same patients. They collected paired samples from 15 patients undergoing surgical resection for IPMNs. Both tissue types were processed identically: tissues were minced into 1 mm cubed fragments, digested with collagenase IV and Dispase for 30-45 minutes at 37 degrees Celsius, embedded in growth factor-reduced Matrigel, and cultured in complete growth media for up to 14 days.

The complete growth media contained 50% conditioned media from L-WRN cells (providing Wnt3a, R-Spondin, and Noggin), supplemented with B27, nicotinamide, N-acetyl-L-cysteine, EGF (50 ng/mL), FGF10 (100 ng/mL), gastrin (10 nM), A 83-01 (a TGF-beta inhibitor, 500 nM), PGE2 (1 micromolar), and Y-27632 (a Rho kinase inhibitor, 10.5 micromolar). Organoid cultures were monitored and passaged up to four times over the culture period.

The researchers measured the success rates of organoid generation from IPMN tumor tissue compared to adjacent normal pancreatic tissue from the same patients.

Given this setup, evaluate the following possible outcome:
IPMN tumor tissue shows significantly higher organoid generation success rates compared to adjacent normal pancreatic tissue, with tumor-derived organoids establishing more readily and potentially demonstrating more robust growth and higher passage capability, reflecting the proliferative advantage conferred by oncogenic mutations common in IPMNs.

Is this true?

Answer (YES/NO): NO